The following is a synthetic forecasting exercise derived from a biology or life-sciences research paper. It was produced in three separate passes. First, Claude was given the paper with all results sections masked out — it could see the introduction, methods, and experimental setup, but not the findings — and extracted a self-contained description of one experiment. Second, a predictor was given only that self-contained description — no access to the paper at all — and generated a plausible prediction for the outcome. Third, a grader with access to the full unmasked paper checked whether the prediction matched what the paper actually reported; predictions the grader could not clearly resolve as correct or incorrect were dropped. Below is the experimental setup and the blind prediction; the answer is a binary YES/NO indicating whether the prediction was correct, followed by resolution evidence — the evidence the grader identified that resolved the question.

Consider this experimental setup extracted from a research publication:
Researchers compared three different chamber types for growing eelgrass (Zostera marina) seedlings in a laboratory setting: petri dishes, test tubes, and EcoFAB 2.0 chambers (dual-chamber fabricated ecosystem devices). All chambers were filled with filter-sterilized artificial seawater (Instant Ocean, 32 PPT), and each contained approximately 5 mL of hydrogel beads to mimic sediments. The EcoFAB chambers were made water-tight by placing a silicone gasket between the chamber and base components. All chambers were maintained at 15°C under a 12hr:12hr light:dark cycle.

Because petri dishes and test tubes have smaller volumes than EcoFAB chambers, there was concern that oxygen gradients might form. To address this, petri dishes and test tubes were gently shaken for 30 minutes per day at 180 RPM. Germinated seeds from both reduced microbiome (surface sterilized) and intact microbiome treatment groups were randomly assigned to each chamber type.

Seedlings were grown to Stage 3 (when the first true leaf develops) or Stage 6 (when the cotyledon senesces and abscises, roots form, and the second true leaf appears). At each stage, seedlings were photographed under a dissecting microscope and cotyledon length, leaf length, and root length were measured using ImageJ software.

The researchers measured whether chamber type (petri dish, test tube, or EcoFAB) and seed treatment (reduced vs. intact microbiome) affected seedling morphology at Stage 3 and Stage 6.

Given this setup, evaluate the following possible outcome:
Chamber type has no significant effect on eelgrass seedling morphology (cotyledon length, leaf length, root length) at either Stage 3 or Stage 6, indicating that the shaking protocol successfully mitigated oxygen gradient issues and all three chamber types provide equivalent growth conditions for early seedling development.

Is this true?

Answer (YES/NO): NO